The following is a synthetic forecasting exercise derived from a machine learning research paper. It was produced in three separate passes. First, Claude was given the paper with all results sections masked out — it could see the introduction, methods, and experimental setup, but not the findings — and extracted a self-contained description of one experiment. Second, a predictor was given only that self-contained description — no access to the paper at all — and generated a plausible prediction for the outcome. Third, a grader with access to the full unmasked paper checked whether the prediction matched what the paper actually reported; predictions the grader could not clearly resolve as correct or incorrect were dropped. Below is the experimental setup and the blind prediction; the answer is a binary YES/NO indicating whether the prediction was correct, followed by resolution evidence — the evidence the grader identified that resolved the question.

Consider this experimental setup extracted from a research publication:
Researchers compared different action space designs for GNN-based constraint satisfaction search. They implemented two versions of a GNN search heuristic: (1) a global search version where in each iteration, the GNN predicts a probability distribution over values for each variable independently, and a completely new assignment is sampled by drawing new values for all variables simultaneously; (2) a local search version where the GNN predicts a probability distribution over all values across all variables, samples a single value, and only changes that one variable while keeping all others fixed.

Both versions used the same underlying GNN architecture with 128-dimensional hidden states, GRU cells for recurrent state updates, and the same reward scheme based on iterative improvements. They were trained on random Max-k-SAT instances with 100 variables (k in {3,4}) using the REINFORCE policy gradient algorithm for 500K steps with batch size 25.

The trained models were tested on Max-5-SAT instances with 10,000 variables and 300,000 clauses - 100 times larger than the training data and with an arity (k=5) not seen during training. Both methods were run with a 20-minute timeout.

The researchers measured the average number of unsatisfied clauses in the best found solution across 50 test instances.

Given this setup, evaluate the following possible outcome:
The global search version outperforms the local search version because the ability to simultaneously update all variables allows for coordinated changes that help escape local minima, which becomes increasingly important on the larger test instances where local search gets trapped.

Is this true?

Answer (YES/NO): NO